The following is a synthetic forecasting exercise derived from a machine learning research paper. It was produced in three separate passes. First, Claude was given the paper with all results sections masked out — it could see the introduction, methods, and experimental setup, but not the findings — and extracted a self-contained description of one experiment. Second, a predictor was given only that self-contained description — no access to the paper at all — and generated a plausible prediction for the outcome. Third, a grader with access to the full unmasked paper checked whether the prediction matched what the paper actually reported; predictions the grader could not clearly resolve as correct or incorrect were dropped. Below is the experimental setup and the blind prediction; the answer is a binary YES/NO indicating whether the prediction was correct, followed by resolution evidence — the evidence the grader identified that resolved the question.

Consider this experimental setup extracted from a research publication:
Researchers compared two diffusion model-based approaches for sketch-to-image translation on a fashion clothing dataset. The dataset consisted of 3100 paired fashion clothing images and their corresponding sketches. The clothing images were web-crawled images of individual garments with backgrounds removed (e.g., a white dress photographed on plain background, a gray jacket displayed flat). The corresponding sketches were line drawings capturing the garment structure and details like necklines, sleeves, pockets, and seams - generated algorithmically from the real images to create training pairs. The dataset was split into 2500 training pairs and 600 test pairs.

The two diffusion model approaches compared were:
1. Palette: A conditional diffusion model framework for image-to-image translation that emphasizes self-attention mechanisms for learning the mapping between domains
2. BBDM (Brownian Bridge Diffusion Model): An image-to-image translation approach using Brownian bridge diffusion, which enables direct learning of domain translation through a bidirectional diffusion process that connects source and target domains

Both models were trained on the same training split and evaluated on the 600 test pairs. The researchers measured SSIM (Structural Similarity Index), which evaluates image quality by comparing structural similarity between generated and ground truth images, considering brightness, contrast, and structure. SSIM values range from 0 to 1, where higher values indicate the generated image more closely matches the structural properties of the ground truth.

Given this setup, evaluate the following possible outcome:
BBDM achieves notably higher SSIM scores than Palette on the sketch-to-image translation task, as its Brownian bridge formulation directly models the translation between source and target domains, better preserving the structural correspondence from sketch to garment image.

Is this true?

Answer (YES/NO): YES